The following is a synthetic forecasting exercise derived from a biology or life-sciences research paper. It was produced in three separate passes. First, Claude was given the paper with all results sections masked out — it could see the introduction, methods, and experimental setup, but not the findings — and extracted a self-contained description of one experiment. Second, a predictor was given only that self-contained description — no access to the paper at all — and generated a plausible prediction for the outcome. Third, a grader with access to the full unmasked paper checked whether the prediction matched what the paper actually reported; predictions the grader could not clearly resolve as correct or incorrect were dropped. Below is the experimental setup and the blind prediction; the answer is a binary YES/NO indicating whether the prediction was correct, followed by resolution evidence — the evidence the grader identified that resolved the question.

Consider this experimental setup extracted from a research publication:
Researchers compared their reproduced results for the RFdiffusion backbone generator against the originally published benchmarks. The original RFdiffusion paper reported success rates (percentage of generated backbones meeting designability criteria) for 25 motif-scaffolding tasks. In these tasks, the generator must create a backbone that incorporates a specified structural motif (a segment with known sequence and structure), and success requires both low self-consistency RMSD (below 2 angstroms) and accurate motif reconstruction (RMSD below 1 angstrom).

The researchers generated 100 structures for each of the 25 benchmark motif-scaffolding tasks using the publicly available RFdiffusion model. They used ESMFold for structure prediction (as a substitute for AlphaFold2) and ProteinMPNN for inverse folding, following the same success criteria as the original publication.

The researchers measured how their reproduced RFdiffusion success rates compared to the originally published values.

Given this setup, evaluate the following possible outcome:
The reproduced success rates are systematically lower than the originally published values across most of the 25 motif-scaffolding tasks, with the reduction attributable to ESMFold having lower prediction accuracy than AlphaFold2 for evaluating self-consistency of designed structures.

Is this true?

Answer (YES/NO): NO